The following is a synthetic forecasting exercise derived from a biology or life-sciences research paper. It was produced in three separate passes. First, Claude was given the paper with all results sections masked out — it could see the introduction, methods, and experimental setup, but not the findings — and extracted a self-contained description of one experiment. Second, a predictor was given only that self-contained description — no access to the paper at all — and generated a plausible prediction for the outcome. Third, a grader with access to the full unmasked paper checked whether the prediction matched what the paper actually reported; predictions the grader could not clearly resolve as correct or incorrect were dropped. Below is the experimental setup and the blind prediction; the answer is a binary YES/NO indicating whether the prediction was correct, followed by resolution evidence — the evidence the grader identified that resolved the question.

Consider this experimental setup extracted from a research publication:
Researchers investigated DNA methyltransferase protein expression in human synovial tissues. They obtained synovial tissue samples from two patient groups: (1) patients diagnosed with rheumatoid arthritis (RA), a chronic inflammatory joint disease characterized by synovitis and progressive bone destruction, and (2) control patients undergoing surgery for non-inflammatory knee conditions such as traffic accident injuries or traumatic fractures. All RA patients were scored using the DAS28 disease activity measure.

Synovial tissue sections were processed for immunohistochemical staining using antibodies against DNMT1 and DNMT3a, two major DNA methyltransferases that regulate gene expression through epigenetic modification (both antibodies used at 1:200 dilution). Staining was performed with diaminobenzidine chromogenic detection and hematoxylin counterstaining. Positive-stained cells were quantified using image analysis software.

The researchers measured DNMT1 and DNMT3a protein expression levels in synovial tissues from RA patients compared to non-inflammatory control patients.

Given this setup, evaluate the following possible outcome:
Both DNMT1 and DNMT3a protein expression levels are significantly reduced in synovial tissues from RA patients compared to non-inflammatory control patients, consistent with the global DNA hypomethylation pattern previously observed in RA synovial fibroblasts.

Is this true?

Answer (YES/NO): NO